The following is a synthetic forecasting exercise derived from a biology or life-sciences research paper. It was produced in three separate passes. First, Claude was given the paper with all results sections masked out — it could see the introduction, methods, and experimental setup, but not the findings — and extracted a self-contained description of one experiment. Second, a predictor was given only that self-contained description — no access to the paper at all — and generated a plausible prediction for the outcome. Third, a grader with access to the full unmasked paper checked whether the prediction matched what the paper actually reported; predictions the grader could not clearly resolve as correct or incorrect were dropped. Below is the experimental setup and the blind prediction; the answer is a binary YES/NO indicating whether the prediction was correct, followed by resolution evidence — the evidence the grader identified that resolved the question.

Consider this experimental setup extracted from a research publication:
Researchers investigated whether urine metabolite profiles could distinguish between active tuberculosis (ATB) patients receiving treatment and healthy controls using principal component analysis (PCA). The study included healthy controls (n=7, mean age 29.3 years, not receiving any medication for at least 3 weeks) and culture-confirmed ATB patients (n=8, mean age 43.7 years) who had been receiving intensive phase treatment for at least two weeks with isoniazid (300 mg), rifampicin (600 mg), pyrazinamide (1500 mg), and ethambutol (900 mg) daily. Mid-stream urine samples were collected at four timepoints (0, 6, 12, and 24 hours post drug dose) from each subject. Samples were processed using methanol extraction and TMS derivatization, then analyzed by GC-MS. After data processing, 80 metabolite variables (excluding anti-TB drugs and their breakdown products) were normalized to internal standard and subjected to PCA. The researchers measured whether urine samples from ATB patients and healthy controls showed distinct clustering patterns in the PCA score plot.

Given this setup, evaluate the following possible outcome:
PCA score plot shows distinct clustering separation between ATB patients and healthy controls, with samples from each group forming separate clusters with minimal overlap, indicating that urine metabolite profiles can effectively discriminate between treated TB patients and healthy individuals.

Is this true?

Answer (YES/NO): NO